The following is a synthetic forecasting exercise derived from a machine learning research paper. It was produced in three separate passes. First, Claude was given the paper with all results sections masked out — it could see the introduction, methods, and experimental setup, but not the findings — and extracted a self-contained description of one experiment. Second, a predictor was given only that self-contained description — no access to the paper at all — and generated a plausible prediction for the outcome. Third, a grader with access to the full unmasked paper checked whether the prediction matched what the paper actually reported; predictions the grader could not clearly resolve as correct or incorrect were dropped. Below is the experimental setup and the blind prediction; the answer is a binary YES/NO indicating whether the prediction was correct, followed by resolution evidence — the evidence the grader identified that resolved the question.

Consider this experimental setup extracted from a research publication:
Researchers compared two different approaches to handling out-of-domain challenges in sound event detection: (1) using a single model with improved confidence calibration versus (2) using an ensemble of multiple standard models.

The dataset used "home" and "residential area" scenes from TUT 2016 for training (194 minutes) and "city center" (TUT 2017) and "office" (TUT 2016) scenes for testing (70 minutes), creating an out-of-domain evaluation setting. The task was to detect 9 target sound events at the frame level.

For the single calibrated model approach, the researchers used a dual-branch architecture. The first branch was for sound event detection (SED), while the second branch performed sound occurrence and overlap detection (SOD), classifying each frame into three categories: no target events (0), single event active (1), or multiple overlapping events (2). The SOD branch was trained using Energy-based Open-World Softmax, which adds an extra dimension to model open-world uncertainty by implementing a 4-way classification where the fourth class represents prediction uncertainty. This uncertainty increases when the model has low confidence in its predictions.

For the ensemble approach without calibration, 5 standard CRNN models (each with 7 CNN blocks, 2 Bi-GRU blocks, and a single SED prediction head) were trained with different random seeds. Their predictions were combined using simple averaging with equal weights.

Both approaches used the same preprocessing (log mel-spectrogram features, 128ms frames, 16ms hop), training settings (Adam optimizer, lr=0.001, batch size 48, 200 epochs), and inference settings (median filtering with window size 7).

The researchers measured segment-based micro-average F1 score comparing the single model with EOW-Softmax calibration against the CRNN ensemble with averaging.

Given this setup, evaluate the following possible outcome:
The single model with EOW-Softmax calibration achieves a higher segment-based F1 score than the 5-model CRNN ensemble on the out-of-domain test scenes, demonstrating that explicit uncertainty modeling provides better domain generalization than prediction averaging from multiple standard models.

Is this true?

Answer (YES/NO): YES